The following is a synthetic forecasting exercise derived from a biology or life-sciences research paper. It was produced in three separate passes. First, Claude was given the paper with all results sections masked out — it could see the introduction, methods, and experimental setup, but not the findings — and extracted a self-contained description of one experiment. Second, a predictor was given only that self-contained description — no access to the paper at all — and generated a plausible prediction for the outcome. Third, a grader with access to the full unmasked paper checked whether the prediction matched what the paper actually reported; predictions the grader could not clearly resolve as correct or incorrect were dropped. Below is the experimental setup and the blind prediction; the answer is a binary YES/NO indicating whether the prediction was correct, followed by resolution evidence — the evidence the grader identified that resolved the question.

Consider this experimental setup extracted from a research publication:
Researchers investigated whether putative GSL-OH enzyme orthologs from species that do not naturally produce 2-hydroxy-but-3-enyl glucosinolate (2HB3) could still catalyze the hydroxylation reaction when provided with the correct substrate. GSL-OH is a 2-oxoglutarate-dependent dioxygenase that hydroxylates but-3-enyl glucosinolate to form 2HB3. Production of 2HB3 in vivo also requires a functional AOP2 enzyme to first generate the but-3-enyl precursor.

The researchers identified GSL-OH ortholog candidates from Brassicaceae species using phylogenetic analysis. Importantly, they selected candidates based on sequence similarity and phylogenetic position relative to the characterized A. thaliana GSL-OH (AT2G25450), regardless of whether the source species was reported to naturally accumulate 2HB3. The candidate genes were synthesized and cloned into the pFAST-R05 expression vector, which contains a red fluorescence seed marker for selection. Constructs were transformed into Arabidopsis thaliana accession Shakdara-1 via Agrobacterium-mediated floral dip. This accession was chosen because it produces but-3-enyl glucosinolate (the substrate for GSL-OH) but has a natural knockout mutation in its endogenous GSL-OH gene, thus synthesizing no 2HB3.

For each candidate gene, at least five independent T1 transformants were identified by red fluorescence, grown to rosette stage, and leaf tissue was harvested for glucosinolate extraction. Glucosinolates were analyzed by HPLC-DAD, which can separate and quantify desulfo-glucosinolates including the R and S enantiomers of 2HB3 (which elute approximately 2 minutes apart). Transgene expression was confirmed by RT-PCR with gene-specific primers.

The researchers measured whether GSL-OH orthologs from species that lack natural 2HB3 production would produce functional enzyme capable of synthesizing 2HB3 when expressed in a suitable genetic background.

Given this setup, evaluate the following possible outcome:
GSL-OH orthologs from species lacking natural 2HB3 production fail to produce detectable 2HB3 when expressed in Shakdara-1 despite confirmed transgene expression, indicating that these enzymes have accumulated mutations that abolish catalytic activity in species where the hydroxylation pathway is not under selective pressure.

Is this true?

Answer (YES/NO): NO